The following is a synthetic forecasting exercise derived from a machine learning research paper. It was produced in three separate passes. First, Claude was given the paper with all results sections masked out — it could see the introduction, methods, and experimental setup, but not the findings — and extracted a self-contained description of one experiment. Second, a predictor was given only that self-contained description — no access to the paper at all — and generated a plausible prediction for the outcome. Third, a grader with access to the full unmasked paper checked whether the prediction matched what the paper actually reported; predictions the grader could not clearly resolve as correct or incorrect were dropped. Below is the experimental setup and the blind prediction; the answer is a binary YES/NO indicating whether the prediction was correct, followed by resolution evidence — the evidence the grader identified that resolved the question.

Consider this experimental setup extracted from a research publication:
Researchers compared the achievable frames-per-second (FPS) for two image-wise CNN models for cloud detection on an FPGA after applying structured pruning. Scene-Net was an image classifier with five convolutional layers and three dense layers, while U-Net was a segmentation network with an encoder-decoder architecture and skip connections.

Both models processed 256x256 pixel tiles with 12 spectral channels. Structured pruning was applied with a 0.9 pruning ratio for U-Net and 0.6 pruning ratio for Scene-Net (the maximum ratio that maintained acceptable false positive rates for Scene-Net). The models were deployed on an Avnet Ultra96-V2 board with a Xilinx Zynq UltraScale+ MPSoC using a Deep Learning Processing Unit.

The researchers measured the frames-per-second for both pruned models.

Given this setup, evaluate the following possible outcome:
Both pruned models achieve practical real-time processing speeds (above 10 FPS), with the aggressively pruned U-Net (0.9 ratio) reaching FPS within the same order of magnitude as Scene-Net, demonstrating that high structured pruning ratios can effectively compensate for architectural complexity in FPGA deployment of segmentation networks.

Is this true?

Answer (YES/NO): YES